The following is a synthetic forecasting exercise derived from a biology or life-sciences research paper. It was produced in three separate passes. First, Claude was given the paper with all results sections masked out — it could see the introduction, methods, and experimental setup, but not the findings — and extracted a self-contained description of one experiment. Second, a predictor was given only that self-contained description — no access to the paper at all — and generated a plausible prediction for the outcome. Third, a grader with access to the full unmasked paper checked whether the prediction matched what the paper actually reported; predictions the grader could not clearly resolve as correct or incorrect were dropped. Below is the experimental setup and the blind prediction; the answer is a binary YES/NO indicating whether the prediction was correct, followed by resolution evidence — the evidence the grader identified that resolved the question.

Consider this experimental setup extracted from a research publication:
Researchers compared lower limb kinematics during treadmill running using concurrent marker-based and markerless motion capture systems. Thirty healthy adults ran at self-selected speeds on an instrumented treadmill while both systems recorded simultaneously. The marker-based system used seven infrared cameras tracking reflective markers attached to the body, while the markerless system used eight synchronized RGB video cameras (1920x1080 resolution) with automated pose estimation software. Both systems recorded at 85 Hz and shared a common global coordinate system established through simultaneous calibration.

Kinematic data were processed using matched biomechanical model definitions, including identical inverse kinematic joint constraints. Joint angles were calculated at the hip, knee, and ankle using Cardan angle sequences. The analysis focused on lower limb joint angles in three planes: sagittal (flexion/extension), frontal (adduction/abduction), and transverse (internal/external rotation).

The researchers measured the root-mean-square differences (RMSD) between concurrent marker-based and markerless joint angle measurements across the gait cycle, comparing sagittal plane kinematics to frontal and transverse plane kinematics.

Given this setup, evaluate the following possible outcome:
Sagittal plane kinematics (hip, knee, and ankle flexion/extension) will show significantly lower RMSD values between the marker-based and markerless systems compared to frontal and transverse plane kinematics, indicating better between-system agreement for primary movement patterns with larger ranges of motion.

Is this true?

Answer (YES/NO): YES